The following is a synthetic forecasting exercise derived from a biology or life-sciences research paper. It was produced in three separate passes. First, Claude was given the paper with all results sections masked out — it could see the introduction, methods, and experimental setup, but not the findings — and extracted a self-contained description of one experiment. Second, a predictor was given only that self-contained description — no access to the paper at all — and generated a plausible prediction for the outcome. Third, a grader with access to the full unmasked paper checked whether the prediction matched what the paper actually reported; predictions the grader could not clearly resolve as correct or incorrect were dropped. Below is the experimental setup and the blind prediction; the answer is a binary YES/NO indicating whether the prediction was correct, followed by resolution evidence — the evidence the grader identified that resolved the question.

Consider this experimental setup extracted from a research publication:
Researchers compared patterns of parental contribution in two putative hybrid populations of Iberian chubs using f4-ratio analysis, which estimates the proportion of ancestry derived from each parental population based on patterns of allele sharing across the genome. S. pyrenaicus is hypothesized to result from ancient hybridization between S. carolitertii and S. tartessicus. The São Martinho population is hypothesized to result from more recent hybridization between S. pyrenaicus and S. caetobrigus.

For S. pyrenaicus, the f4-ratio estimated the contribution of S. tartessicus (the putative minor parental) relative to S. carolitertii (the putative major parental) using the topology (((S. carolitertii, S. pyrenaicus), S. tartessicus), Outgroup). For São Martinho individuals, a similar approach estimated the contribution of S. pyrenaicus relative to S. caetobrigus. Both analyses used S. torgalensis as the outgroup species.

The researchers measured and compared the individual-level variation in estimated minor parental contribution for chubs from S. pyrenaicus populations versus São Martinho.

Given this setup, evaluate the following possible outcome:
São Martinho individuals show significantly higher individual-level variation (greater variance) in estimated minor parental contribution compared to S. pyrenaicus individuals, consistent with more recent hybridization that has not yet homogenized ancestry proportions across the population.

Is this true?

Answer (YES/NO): YES